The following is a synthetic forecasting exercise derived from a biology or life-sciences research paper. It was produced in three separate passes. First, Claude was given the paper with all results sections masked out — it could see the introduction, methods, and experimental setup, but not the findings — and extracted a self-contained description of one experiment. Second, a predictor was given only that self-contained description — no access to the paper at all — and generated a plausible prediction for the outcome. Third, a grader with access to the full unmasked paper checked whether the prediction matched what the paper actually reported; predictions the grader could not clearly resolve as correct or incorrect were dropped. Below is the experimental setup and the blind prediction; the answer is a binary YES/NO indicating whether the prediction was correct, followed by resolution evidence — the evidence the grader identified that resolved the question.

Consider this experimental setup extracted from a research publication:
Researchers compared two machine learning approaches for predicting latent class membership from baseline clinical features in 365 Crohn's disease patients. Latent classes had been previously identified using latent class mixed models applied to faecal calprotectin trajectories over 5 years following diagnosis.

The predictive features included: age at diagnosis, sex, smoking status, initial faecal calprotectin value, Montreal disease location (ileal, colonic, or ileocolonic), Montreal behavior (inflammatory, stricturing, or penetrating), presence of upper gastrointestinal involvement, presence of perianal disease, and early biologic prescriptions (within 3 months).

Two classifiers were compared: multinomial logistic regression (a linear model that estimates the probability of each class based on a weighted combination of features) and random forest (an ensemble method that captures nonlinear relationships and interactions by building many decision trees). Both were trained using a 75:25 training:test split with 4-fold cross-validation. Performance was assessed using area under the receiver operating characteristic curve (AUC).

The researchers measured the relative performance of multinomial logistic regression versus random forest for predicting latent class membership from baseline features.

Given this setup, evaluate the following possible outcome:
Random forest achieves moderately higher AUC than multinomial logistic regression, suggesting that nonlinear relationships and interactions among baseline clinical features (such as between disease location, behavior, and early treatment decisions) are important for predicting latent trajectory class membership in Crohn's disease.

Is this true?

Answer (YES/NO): NO